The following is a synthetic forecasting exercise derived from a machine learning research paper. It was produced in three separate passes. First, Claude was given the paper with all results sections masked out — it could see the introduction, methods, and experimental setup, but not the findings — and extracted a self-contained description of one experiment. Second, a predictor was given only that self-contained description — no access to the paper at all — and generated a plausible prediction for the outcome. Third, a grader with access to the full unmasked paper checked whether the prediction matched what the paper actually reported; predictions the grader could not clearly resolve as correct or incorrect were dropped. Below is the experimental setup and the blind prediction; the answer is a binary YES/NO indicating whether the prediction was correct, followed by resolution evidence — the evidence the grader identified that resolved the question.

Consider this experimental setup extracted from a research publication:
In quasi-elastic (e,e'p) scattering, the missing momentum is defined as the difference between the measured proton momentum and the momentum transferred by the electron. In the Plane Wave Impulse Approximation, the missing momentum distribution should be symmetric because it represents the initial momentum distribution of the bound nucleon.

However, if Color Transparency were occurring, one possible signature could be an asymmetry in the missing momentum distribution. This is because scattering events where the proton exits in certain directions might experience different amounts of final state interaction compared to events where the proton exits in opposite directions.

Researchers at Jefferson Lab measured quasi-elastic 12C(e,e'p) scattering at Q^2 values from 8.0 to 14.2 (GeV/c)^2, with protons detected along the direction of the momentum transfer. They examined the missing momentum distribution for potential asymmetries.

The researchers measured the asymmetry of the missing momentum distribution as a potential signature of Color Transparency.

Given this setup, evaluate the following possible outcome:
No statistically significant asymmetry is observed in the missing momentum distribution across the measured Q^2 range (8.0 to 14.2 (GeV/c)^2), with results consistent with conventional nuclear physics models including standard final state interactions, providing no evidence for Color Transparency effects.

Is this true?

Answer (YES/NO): NO